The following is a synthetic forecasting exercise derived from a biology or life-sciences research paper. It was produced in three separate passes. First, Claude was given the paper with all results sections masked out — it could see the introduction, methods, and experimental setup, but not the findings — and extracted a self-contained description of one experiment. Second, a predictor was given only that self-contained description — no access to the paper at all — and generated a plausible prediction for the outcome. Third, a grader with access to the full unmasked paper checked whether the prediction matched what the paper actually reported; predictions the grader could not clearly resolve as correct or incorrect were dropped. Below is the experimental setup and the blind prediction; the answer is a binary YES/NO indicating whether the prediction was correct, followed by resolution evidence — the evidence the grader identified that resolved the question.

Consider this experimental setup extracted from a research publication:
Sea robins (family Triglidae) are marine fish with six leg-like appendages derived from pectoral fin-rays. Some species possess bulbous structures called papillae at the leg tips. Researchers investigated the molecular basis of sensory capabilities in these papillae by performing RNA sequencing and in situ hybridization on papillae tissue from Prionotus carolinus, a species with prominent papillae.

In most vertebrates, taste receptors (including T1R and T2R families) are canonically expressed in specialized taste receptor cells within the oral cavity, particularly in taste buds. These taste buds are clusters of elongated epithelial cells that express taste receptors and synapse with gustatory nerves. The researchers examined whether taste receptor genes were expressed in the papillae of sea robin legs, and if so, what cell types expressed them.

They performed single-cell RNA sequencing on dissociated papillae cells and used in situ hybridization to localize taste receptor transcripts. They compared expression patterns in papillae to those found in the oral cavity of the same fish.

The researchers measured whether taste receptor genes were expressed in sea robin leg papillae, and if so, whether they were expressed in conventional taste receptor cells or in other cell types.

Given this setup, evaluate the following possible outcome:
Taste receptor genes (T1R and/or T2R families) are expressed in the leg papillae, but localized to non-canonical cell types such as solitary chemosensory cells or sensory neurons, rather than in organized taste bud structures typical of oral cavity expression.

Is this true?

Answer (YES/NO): NO